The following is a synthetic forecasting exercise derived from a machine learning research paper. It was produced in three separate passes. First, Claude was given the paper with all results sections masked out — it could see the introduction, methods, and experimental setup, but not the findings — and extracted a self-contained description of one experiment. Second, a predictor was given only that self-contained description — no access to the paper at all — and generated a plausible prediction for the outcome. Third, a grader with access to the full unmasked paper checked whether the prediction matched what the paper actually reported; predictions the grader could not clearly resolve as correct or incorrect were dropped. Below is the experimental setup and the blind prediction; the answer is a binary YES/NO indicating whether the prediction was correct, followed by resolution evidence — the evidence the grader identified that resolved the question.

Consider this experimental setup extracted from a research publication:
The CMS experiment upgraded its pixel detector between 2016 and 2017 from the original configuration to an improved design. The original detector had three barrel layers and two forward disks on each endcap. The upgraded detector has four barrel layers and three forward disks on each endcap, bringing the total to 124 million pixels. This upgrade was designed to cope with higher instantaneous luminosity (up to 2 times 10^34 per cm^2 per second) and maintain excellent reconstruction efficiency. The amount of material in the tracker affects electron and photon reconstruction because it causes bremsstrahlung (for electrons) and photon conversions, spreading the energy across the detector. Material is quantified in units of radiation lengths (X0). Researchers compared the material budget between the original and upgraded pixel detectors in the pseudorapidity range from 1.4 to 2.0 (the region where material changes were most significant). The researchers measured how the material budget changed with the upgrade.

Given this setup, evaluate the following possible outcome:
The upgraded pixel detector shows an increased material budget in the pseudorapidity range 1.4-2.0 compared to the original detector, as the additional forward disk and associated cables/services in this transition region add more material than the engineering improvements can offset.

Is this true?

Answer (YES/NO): NO